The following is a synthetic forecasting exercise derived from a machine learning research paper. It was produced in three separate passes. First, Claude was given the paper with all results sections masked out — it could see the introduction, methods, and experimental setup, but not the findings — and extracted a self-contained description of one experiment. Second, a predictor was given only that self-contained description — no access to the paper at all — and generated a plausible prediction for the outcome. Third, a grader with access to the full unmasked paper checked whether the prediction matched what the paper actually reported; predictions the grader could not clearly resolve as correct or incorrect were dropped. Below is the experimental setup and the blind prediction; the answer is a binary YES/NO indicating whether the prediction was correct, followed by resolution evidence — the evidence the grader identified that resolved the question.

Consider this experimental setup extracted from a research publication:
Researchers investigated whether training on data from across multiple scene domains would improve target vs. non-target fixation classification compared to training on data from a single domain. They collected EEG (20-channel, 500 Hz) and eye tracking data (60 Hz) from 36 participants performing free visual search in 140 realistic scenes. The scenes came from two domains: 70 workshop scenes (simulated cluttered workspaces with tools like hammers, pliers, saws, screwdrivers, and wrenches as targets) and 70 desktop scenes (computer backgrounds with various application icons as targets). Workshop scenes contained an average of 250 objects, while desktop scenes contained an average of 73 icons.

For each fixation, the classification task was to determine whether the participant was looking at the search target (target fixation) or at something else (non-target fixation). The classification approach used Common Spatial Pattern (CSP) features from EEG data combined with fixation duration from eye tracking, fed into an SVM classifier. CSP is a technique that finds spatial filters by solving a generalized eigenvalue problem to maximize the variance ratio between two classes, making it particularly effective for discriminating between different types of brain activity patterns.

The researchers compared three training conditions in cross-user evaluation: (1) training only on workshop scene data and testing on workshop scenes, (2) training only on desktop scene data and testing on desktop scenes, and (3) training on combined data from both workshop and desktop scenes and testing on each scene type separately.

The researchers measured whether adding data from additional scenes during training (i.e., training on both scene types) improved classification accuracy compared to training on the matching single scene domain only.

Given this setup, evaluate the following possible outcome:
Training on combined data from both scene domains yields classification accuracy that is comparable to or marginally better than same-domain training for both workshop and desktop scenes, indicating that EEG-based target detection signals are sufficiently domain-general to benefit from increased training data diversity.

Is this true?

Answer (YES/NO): NO